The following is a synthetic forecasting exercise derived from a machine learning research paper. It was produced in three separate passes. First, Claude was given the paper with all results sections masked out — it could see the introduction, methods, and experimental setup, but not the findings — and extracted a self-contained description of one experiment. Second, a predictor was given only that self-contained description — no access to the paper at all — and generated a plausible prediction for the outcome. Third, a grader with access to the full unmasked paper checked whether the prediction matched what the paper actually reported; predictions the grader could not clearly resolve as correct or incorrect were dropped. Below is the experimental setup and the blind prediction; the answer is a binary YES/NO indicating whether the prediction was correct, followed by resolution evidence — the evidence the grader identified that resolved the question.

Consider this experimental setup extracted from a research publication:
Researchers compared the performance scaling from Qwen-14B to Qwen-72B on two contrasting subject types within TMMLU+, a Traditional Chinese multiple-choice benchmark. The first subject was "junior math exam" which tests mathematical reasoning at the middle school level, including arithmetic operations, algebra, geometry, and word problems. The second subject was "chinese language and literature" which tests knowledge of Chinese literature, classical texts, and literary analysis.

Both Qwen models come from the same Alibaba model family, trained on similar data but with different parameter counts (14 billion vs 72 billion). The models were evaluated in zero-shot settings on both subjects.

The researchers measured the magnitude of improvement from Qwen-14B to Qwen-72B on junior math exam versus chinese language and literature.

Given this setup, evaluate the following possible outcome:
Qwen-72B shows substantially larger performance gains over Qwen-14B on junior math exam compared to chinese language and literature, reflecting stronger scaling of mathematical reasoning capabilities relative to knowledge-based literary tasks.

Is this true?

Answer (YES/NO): NO